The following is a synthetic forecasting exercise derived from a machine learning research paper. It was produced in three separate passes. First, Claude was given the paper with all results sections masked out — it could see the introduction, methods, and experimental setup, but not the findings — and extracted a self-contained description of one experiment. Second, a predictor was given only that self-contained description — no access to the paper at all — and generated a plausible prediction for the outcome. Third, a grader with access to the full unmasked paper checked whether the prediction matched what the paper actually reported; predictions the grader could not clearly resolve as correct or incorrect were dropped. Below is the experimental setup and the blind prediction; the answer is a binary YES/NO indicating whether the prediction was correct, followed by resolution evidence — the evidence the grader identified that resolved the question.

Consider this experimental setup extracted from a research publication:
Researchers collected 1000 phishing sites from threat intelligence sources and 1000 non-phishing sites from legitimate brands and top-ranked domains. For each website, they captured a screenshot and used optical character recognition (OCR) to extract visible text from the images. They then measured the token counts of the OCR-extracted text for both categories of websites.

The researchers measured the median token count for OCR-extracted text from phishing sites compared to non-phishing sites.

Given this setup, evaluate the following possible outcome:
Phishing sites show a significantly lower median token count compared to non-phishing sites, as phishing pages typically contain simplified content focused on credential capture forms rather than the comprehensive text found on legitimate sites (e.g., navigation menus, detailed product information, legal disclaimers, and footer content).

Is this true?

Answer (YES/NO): YES